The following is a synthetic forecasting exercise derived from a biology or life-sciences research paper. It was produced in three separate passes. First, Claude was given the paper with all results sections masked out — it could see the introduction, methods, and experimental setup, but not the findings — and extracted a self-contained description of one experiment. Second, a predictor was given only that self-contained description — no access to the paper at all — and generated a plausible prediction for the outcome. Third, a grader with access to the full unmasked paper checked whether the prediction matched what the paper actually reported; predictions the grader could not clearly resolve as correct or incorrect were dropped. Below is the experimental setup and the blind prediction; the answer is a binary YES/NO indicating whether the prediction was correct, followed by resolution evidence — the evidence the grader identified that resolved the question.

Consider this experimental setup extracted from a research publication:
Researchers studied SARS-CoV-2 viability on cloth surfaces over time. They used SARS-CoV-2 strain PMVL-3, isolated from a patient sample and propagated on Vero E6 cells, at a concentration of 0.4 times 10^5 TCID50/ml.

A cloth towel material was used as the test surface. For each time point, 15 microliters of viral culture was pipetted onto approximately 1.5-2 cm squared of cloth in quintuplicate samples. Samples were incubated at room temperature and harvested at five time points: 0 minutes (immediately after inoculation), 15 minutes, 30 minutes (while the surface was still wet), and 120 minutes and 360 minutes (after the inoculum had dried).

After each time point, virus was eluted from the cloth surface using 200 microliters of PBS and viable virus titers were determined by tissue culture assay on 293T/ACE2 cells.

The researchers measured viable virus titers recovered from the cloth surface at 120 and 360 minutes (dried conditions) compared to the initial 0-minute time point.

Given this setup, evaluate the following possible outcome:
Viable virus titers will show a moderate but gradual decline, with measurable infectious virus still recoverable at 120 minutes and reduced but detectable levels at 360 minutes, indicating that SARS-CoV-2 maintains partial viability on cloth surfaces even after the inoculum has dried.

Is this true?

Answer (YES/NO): NO